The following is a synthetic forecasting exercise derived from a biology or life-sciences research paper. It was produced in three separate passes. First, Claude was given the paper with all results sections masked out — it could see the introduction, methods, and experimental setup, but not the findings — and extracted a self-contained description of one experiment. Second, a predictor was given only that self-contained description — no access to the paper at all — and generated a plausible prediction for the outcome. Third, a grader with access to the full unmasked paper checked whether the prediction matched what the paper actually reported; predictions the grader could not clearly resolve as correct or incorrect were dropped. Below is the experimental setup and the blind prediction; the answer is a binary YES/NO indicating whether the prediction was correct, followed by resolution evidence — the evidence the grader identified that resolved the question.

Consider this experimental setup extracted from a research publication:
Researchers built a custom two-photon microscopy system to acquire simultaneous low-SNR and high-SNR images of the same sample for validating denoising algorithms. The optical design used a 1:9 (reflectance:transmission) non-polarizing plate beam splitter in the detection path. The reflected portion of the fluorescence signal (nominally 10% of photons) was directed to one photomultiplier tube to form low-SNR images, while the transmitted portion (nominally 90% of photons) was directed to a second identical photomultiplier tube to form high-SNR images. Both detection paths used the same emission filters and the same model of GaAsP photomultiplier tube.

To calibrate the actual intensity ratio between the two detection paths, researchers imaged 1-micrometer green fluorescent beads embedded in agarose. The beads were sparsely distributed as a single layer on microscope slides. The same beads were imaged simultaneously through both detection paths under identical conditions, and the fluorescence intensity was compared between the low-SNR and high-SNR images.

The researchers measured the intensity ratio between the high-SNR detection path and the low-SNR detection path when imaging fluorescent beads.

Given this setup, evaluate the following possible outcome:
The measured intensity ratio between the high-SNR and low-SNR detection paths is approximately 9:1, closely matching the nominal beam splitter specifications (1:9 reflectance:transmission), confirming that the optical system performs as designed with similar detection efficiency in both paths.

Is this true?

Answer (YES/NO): NO